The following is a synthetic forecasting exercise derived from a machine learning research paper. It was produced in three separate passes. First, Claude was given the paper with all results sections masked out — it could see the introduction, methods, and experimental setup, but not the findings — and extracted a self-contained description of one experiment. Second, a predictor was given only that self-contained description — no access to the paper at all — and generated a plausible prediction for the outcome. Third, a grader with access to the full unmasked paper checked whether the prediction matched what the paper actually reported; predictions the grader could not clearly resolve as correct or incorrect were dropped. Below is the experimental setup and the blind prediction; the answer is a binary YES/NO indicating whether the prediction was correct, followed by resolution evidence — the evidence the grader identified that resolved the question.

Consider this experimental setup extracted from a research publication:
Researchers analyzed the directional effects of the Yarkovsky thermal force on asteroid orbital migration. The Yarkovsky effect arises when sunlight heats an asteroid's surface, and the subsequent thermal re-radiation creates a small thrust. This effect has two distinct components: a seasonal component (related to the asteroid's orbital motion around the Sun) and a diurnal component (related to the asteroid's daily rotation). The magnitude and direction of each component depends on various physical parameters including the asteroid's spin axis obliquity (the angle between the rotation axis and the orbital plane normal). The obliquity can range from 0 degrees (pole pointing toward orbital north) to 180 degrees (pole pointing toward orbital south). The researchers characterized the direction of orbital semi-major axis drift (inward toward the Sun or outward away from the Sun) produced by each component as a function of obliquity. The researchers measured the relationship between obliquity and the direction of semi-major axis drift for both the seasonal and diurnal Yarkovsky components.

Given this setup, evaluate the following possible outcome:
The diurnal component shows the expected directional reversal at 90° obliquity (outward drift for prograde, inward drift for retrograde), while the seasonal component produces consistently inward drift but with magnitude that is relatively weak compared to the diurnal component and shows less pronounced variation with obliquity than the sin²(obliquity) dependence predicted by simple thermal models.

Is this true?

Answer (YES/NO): NO